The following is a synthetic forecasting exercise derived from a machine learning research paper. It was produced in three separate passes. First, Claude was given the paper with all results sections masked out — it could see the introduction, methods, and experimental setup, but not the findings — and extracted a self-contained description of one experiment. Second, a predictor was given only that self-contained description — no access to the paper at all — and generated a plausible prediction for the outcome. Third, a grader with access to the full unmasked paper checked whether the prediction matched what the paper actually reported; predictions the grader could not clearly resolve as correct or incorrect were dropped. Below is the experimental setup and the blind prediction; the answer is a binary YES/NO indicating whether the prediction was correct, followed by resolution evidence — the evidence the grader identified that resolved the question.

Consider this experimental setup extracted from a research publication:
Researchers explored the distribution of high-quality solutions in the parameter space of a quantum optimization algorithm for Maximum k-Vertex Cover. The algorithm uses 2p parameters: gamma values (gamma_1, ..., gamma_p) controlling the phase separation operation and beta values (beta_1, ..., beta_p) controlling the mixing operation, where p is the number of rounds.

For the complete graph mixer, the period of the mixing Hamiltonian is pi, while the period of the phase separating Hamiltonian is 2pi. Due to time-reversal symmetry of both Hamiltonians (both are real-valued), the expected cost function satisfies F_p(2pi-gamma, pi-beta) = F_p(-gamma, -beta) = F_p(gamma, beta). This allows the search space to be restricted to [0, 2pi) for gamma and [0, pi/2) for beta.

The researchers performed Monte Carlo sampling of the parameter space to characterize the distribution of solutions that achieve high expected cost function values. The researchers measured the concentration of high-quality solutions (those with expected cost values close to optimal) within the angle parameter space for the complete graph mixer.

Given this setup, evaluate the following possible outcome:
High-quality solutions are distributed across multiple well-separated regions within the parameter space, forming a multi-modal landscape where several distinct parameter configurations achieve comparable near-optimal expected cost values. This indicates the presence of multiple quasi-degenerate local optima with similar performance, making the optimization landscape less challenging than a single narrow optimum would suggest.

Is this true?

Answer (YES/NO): NO